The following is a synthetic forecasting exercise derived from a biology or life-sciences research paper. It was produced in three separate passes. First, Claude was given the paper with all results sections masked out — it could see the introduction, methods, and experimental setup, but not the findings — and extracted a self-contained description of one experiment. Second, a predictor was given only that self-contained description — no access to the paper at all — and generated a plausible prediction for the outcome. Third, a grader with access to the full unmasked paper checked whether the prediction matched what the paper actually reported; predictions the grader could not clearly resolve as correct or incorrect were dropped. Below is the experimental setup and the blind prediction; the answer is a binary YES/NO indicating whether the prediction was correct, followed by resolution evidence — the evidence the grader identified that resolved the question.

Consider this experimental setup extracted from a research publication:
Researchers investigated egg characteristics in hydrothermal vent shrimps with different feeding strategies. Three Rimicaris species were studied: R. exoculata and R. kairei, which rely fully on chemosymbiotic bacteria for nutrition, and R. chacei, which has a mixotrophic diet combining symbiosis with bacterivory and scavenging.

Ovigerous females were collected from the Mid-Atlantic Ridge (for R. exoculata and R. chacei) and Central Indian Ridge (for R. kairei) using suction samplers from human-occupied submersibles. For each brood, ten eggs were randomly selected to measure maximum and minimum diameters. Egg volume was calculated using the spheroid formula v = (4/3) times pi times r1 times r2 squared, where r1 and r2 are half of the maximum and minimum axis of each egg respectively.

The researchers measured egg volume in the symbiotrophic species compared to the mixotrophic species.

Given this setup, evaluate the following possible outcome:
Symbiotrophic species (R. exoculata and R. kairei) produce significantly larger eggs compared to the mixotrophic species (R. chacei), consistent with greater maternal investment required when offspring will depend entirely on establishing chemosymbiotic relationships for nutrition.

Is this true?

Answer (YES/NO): YES